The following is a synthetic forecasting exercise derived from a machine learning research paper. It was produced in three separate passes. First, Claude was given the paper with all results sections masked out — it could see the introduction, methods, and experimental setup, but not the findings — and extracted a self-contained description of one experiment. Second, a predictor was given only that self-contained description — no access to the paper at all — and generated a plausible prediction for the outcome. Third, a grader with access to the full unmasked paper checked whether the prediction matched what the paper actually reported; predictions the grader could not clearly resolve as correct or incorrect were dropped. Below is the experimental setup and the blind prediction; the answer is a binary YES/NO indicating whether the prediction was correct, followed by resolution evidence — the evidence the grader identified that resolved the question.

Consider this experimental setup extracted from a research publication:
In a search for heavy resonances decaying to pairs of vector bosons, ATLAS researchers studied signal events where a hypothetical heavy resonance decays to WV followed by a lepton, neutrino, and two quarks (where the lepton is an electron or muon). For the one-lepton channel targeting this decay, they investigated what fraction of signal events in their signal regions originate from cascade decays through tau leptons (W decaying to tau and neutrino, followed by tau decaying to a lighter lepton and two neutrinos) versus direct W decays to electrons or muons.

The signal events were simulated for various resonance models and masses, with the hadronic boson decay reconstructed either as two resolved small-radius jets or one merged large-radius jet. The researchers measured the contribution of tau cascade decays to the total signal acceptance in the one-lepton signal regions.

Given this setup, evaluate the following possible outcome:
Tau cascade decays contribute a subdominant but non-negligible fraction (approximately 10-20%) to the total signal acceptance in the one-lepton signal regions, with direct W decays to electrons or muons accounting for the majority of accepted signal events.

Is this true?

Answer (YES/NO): YES